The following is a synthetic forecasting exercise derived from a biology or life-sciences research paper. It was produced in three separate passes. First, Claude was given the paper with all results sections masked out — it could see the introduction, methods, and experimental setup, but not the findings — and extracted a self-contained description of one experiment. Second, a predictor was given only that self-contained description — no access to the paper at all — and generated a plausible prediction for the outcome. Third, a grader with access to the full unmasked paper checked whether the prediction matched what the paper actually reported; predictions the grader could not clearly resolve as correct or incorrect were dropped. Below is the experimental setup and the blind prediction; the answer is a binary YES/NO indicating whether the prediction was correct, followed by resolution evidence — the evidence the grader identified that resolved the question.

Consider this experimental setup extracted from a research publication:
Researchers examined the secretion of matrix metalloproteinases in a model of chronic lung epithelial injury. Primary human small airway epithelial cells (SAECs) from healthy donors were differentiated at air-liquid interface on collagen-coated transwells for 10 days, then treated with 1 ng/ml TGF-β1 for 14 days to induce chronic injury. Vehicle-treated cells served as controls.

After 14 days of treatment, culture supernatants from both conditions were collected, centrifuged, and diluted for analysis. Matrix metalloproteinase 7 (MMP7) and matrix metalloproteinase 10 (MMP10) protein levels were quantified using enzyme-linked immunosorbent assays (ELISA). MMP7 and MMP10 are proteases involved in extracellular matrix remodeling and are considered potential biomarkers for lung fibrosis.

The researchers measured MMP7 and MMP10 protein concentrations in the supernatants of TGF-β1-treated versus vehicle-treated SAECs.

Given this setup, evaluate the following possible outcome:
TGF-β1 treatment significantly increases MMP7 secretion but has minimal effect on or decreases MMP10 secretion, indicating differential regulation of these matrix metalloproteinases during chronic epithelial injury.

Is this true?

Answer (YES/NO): NO